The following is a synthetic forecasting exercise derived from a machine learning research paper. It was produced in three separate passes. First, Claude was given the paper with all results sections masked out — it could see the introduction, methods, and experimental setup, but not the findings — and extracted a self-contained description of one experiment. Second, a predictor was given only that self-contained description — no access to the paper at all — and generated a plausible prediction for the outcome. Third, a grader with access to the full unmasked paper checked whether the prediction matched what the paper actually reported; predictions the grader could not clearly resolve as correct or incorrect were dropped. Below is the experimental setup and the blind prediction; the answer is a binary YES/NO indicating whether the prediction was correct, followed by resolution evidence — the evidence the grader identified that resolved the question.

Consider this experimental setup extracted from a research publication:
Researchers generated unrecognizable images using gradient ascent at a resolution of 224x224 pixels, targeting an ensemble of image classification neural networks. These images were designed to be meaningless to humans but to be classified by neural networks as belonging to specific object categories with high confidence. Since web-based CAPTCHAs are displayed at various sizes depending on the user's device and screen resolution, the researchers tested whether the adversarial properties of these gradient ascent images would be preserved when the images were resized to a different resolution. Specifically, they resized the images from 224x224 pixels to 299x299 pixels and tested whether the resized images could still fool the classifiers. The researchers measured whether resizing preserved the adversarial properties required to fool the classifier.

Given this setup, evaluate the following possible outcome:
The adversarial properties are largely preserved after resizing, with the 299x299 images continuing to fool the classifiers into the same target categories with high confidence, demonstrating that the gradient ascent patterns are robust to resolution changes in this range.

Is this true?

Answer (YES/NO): NO